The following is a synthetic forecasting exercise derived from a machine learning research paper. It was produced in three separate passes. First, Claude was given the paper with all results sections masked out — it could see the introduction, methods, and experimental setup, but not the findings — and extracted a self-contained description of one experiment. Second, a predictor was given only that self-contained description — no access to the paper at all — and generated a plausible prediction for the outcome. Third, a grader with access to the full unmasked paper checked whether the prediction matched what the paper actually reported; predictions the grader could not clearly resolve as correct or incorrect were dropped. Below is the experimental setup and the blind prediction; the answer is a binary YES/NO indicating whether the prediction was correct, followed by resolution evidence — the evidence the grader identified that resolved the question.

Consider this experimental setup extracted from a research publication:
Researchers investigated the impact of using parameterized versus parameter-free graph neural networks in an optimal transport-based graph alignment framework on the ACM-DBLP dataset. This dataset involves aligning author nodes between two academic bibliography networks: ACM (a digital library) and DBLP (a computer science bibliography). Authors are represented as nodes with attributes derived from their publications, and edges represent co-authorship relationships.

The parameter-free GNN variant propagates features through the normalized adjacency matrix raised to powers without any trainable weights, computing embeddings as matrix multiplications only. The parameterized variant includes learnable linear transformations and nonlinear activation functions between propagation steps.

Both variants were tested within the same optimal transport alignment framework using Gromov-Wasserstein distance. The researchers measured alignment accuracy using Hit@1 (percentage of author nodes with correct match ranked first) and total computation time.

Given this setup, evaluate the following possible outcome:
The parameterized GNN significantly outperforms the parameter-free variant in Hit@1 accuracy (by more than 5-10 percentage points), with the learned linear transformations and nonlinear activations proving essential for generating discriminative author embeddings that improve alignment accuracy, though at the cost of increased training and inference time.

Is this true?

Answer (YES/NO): NO